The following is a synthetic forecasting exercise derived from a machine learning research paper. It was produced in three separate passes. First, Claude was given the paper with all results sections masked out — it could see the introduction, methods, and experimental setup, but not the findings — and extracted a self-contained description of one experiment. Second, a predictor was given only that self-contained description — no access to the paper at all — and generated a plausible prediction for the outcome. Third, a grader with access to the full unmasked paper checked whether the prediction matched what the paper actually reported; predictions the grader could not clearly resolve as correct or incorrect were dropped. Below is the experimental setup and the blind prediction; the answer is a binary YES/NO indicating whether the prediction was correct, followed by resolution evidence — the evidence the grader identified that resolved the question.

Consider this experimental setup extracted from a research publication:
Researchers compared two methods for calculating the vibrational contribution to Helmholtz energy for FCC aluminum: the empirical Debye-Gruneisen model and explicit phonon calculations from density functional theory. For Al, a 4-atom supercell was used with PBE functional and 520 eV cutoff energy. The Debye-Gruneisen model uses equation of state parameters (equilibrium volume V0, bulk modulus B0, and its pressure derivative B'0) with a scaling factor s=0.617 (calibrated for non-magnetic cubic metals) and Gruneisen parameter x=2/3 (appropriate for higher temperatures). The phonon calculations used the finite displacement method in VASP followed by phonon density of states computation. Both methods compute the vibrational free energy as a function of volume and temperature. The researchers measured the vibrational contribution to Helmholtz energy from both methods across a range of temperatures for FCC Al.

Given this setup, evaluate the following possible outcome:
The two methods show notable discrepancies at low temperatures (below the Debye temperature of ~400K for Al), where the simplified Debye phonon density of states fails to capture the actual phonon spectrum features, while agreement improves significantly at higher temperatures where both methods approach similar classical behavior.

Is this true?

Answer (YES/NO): NO